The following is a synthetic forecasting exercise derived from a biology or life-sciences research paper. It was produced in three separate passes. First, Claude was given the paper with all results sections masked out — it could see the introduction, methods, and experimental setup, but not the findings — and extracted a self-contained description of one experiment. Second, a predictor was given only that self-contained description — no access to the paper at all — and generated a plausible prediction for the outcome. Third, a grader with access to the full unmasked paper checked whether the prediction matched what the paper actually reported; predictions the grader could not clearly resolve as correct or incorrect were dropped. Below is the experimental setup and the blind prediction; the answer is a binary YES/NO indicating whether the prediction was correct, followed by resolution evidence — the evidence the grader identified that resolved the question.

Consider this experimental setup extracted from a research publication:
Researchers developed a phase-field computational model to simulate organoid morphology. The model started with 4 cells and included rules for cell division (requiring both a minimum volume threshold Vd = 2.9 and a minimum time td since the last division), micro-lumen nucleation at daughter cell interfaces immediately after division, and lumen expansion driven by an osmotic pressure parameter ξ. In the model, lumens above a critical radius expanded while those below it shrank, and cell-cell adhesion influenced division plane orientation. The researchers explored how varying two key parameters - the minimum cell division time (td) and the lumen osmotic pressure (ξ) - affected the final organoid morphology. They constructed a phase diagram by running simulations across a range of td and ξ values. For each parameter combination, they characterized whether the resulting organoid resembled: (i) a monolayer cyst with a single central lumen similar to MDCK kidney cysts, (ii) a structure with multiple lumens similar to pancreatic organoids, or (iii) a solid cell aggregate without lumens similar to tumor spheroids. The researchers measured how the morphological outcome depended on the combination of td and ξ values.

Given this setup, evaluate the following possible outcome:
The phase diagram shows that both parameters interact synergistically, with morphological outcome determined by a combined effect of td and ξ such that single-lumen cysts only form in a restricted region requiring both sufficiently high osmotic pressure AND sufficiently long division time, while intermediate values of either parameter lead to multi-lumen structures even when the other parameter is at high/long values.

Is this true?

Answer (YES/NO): NO